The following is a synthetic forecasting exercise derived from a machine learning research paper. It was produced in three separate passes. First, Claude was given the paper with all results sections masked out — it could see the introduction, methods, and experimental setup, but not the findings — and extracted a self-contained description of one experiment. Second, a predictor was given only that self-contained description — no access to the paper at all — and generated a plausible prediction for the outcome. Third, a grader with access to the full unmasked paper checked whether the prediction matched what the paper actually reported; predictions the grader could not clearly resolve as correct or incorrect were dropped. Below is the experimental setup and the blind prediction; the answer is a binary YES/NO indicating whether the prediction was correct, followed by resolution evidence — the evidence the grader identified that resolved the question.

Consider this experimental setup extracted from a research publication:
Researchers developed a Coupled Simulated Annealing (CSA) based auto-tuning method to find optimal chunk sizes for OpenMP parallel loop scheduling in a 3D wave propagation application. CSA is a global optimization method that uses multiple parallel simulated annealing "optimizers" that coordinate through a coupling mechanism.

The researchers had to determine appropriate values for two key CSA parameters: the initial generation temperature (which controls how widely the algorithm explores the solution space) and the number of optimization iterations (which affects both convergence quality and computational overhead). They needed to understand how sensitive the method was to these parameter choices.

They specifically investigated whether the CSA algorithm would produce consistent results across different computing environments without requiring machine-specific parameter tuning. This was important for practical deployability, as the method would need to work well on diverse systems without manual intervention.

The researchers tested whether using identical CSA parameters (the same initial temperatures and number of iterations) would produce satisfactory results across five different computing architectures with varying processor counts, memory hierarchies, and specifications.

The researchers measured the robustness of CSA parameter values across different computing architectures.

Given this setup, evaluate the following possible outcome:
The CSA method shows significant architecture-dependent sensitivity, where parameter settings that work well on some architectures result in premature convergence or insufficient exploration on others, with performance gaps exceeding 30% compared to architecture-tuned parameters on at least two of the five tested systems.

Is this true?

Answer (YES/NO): NO